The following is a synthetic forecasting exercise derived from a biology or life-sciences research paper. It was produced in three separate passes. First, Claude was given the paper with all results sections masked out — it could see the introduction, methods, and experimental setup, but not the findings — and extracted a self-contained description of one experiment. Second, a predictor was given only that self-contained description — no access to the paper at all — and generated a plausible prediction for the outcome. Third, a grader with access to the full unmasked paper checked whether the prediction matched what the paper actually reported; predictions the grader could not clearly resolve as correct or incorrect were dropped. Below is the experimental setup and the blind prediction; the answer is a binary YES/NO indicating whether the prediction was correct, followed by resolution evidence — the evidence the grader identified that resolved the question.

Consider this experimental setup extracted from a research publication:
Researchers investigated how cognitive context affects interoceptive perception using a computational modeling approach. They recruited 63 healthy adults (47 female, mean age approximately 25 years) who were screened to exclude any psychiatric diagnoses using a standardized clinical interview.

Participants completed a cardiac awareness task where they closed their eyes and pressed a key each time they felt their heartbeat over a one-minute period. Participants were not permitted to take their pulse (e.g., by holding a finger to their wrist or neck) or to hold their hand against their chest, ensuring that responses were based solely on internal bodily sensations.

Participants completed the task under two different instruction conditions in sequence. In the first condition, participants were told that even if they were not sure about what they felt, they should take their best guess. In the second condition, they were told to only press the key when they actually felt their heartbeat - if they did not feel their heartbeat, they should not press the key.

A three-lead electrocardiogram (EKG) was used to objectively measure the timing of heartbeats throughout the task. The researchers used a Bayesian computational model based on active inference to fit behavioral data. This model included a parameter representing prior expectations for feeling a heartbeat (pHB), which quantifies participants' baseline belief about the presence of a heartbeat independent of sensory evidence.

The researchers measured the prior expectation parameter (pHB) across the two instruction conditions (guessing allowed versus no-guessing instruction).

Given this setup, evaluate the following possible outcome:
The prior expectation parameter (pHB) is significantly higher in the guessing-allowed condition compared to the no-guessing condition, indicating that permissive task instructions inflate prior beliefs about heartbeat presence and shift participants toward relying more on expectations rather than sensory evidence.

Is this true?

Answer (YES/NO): YES